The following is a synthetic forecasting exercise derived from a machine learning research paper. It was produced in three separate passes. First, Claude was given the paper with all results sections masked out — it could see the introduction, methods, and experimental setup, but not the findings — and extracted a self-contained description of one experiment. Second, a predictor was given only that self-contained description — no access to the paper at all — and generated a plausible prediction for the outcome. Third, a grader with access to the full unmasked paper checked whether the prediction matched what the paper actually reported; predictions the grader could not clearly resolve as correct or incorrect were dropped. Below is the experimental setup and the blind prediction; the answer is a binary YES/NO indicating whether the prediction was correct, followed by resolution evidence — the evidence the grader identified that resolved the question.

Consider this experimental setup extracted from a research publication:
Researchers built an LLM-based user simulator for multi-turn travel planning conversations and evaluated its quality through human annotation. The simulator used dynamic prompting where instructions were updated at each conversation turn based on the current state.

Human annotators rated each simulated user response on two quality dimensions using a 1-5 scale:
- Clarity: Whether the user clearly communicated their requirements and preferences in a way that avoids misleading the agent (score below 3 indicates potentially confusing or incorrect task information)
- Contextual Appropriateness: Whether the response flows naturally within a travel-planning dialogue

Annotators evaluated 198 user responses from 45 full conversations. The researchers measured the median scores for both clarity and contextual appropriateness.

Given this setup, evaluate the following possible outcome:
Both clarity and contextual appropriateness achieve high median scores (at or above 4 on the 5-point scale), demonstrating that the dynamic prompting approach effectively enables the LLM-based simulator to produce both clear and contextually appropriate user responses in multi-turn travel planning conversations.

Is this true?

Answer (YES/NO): YES